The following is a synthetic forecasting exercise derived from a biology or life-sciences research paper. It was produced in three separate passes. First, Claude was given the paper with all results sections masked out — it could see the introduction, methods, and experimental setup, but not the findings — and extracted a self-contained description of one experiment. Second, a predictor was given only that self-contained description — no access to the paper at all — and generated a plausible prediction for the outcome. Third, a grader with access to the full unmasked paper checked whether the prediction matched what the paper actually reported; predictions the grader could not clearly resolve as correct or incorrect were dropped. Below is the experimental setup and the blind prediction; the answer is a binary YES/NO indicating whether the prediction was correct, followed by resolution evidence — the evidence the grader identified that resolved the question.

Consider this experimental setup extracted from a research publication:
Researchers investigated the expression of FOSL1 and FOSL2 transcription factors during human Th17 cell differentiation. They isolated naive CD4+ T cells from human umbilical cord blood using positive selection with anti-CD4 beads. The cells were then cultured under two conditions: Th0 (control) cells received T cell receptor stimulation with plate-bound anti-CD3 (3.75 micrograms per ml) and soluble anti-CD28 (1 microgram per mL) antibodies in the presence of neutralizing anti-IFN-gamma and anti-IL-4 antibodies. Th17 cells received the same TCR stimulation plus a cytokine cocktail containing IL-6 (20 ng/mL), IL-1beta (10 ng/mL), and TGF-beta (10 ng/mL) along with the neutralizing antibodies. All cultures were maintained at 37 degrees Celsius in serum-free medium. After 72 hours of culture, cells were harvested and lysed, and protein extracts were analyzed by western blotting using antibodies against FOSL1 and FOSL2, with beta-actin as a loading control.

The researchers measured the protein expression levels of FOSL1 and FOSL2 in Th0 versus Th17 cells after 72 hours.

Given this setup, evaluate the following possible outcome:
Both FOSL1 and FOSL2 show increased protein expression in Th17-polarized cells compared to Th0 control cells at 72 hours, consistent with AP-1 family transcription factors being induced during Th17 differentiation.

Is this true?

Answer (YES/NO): YES